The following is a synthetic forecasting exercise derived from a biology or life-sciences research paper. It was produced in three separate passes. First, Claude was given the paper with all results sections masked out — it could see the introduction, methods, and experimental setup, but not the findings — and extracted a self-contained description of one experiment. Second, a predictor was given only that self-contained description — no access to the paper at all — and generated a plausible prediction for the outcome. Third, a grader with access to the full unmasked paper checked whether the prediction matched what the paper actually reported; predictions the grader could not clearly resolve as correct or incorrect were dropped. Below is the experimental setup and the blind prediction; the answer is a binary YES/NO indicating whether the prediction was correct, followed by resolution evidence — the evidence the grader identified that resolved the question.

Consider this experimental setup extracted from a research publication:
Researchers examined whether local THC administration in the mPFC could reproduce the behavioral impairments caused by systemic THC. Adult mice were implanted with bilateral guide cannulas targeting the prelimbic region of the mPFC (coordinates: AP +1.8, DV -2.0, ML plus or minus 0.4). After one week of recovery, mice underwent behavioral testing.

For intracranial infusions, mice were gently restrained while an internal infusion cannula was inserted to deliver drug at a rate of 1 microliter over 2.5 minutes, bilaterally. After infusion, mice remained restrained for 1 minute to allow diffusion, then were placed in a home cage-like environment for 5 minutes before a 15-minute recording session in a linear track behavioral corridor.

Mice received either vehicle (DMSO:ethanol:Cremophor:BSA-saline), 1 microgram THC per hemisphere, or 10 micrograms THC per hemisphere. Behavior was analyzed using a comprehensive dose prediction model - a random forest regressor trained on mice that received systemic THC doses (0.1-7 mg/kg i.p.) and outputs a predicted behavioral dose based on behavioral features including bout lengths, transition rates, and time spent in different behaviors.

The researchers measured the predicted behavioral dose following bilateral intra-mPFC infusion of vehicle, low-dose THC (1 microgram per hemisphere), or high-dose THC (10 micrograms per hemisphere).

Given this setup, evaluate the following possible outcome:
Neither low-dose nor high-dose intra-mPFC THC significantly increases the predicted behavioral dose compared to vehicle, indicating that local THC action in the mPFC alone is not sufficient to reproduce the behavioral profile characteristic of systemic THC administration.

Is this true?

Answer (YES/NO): NO